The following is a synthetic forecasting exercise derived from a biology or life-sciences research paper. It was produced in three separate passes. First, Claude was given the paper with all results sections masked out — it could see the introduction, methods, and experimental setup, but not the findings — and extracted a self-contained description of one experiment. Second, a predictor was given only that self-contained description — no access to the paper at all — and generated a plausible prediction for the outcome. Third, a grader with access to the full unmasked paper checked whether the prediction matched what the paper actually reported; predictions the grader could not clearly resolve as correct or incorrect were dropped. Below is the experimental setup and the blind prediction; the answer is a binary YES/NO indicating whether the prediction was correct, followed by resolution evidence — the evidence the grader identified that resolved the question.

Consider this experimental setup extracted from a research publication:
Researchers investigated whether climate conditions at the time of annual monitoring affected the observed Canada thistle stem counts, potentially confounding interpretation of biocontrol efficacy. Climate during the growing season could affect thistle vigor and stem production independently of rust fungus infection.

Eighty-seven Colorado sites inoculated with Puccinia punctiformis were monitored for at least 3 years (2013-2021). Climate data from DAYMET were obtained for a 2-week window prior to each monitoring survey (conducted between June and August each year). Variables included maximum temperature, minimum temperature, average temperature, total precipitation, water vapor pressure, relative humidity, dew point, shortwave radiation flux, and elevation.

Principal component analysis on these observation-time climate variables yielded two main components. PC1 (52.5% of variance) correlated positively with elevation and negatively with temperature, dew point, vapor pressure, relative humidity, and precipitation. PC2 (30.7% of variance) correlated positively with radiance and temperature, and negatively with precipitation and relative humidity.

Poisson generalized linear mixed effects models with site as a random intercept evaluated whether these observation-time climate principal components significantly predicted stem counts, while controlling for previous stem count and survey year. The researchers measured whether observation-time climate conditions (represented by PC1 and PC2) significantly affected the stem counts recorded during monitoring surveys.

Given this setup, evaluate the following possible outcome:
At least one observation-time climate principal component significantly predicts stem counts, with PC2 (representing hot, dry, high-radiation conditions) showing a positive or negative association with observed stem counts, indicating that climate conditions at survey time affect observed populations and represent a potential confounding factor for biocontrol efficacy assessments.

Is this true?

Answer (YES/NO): YES